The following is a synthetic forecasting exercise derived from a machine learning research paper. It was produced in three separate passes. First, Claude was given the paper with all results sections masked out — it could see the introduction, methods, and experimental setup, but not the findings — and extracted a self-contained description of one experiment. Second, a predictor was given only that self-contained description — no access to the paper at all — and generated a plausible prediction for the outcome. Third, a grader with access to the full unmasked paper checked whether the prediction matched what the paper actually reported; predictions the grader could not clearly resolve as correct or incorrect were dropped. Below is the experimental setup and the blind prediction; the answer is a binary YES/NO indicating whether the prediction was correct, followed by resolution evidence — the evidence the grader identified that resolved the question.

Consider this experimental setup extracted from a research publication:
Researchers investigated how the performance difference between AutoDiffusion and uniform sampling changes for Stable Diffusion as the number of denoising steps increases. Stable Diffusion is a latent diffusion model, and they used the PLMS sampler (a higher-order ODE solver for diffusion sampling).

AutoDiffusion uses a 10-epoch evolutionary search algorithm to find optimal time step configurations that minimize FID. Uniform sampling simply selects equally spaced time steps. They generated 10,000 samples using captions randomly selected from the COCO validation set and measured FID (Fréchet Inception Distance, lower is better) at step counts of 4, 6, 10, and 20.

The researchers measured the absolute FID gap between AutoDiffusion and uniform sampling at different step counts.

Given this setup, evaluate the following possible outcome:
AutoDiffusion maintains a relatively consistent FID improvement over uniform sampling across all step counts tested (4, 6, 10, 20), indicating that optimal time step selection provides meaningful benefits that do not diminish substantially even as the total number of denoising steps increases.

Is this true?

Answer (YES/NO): NO